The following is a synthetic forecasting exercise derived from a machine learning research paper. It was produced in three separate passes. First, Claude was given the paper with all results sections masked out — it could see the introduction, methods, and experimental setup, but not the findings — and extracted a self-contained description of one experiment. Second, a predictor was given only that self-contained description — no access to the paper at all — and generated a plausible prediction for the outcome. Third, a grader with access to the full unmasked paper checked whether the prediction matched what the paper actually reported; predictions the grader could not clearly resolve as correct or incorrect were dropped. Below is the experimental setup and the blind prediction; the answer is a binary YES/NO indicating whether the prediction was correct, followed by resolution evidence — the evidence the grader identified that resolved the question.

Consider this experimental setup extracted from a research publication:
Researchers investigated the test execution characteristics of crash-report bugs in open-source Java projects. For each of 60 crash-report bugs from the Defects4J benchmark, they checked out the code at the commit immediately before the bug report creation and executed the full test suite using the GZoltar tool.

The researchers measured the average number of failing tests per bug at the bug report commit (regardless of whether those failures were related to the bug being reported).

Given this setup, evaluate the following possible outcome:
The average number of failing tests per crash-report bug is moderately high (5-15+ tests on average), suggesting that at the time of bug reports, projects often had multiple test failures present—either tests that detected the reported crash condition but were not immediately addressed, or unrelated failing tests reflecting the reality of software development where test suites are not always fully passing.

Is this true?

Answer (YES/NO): YES